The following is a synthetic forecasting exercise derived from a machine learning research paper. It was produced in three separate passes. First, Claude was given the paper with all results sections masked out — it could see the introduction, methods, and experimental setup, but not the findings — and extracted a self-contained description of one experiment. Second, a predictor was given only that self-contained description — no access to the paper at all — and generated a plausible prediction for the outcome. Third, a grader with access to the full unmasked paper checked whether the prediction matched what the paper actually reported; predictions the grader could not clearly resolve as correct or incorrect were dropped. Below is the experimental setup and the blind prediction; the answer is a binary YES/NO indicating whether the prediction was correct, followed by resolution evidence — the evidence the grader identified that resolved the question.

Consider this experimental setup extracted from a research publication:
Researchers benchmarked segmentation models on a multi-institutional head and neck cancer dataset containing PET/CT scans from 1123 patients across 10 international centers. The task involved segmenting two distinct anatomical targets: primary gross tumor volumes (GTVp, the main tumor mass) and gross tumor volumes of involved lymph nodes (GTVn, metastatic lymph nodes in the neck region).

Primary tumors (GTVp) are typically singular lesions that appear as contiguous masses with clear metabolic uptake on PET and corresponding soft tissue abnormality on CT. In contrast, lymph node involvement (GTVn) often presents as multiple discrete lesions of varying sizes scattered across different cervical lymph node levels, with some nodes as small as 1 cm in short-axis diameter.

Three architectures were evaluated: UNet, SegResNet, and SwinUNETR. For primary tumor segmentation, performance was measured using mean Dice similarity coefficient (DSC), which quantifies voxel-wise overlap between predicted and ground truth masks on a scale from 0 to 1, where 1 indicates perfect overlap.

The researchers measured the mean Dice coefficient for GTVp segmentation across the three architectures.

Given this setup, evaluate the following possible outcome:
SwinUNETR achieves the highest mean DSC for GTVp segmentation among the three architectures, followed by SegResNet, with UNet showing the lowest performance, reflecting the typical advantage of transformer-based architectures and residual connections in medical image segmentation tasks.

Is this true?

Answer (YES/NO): NO